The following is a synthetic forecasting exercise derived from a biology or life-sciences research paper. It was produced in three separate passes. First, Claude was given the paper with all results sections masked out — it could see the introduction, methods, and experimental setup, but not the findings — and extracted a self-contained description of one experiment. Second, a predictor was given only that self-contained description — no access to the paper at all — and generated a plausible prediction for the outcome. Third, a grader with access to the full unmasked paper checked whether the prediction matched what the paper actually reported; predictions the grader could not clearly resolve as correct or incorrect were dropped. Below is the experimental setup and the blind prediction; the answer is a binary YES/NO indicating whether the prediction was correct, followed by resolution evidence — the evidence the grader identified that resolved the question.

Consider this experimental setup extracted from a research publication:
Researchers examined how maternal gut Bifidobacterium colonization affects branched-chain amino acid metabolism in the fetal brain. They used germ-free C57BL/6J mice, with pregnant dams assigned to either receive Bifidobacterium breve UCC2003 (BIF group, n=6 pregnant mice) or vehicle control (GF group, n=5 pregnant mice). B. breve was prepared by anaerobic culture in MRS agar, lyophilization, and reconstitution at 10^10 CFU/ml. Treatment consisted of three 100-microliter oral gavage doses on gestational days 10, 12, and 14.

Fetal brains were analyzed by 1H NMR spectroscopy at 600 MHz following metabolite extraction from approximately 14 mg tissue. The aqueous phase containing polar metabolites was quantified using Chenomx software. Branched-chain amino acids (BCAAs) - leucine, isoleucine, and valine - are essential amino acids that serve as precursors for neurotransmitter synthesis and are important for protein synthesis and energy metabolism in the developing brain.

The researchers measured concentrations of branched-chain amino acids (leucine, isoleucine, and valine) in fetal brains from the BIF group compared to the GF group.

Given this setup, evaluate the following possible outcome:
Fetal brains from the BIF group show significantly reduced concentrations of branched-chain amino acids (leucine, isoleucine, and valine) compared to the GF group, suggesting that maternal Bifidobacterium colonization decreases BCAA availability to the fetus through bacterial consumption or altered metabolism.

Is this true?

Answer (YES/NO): NO